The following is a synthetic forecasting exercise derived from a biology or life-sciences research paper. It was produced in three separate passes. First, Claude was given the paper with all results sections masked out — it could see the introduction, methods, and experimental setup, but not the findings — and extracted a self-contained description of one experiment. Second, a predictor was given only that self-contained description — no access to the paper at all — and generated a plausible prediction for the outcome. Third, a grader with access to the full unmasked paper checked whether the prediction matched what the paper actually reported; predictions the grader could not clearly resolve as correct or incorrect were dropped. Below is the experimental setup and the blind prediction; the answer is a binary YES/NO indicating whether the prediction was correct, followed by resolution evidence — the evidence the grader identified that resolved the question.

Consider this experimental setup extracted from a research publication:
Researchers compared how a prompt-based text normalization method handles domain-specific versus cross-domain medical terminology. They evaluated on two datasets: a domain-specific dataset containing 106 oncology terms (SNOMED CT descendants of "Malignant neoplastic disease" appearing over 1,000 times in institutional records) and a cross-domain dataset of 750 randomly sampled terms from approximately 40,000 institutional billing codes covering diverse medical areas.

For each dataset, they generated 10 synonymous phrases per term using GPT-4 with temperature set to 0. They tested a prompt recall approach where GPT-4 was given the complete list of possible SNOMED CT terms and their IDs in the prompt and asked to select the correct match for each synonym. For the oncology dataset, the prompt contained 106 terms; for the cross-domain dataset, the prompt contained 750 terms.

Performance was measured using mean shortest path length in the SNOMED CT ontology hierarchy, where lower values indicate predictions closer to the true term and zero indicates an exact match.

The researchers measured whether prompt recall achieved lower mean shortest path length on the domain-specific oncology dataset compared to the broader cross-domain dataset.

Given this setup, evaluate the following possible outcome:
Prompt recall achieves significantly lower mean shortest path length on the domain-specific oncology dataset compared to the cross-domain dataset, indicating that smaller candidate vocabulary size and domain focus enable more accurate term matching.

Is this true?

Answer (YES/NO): YES